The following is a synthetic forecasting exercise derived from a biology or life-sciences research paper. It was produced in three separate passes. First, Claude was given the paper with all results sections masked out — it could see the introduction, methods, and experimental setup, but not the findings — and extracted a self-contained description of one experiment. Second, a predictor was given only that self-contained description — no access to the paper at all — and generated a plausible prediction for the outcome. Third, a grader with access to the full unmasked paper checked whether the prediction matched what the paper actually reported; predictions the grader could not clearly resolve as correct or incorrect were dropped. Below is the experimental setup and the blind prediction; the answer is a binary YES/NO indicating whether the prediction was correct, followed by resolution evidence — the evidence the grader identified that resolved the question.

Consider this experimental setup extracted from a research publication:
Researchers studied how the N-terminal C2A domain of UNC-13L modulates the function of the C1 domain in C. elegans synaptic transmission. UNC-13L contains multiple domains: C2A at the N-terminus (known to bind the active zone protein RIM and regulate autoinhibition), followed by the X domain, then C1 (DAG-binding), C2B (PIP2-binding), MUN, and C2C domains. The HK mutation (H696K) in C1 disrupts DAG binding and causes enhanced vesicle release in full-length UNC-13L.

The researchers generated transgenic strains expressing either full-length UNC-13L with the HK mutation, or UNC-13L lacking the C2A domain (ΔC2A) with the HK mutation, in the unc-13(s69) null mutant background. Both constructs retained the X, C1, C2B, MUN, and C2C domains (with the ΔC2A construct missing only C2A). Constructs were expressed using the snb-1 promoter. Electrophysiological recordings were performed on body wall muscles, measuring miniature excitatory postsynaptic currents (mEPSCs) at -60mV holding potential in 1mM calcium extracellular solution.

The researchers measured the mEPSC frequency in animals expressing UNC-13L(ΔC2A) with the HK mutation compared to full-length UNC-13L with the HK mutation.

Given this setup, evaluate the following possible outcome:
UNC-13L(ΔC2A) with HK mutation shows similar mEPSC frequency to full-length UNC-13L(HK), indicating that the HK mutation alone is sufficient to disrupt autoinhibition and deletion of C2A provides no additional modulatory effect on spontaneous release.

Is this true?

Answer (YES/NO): NO